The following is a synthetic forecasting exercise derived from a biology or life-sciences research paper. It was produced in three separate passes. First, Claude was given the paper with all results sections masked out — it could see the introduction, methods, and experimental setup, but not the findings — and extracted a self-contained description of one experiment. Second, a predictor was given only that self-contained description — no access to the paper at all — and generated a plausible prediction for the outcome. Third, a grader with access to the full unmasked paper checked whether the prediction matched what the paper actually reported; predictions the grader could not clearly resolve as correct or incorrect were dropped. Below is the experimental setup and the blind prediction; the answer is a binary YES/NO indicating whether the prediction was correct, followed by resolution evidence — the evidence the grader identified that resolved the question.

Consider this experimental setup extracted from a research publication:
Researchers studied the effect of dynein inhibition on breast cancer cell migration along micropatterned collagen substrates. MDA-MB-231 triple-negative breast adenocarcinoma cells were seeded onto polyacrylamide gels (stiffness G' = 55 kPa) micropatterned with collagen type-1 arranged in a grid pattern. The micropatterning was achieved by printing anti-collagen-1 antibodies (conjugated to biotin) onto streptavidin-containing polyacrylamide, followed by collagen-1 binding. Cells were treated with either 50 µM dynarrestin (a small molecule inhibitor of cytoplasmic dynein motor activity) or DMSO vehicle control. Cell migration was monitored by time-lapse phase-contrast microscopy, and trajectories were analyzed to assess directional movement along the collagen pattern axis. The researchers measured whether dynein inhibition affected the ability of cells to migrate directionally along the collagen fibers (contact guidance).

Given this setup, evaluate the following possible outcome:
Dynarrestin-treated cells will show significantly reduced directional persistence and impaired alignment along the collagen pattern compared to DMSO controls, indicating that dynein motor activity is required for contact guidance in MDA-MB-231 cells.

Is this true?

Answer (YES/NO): NO